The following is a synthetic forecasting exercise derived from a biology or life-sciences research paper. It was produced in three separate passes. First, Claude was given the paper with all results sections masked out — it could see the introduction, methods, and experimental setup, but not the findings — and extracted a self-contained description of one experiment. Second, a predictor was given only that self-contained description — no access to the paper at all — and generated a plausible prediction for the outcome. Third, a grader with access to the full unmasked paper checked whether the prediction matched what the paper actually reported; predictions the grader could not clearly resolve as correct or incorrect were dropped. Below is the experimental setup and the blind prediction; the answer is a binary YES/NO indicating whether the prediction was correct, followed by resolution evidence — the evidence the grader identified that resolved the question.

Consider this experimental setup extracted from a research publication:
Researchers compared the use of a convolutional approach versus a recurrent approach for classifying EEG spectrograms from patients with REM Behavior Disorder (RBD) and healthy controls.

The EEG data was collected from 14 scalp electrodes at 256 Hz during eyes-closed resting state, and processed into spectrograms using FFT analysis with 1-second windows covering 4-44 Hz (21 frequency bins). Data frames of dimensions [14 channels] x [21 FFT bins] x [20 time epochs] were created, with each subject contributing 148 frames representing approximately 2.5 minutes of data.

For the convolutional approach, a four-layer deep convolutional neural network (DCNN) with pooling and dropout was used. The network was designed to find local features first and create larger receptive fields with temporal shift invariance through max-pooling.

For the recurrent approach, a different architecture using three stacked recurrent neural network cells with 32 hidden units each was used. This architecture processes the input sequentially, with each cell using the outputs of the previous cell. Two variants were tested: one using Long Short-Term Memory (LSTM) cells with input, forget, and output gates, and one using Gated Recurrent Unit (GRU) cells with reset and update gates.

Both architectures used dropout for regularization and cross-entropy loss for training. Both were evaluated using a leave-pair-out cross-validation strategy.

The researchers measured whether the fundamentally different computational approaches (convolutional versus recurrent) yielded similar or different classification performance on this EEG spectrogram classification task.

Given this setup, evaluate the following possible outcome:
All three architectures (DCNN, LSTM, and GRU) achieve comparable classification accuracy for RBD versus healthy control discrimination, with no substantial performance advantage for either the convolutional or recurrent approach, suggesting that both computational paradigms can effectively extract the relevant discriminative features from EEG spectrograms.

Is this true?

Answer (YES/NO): YES